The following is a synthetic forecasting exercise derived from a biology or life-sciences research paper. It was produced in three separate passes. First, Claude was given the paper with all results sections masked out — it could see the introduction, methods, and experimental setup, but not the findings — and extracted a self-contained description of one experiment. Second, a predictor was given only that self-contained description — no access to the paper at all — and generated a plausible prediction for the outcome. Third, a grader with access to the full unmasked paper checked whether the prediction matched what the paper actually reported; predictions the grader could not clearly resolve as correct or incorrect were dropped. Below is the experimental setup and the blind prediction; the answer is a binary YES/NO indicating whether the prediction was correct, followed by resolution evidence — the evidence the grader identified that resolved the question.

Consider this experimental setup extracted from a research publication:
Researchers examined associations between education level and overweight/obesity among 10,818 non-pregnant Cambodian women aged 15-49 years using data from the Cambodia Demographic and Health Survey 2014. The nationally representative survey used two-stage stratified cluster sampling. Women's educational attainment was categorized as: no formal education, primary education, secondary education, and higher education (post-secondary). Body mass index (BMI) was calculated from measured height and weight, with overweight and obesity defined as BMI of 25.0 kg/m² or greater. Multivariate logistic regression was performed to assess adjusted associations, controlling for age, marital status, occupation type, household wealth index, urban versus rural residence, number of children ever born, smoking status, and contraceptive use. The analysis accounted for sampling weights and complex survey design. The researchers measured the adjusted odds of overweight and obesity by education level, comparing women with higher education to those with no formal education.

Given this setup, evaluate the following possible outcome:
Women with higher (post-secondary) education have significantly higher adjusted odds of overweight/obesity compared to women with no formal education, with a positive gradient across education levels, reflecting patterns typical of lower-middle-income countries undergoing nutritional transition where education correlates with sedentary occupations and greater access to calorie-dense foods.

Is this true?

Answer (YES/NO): NO